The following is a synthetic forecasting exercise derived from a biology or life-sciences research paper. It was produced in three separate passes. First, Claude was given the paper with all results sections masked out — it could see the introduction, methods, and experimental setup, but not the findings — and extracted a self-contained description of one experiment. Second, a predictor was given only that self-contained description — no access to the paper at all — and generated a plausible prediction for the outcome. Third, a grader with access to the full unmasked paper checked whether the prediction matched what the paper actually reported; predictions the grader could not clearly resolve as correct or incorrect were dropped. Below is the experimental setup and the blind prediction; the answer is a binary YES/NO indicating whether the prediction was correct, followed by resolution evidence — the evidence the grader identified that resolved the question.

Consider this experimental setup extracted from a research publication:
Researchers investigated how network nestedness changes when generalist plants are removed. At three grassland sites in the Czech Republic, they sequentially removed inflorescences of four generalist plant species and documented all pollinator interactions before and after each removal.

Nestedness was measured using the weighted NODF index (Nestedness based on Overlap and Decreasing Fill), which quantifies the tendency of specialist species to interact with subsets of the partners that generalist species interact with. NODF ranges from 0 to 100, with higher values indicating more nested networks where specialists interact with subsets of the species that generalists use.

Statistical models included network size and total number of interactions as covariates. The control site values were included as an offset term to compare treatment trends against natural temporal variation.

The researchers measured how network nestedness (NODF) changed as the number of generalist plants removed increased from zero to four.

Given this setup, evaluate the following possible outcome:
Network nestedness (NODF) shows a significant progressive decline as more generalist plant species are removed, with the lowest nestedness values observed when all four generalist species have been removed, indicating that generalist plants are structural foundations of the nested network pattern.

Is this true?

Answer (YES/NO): YES